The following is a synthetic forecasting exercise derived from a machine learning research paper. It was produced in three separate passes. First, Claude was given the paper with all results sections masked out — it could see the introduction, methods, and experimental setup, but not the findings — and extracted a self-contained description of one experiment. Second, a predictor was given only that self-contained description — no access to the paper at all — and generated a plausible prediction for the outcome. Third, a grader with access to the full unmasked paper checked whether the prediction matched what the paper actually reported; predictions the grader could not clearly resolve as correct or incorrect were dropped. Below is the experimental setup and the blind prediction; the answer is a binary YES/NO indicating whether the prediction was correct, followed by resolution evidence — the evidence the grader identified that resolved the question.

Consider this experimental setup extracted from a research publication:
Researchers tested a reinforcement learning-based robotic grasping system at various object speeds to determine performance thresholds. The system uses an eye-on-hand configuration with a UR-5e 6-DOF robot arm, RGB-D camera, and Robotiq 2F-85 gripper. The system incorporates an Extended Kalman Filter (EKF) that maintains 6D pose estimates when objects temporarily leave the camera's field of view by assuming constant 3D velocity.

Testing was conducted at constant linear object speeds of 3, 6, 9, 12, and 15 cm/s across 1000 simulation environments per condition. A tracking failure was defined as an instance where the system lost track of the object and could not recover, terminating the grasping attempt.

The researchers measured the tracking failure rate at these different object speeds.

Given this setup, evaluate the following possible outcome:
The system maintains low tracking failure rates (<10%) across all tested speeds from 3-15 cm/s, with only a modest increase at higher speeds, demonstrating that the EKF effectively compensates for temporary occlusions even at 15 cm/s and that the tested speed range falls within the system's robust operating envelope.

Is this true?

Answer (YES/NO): NO